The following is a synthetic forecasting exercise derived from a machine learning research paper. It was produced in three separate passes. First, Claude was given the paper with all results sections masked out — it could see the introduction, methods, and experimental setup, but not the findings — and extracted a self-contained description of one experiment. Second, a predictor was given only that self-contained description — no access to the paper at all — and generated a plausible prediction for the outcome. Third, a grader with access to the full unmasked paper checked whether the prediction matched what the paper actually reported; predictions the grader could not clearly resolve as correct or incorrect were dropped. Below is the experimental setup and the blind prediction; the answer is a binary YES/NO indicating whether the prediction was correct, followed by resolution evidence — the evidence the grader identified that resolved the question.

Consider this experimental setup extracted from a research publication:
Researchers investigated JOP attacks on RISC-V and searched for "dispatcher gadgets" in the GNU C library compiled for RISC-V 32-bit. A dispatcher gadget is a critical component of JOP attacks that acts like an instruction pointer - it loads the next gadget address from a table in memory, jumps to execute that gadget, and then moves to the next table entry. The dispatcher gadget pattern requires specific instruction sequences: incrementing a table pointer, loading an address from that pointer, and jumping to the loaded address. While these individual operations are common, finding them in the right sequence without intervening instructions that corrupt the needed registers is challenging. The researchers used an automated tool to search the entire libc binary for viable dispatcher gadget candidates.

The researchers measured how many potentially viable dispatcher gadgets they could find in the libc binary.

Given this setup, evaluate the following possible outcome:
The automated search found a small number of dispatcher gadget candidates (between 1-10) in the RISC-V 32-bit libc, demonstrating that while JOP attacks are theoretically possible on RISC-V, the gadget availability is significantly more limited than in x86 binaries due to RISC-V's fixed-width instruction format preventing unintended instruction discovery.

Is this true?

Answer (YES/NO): YES